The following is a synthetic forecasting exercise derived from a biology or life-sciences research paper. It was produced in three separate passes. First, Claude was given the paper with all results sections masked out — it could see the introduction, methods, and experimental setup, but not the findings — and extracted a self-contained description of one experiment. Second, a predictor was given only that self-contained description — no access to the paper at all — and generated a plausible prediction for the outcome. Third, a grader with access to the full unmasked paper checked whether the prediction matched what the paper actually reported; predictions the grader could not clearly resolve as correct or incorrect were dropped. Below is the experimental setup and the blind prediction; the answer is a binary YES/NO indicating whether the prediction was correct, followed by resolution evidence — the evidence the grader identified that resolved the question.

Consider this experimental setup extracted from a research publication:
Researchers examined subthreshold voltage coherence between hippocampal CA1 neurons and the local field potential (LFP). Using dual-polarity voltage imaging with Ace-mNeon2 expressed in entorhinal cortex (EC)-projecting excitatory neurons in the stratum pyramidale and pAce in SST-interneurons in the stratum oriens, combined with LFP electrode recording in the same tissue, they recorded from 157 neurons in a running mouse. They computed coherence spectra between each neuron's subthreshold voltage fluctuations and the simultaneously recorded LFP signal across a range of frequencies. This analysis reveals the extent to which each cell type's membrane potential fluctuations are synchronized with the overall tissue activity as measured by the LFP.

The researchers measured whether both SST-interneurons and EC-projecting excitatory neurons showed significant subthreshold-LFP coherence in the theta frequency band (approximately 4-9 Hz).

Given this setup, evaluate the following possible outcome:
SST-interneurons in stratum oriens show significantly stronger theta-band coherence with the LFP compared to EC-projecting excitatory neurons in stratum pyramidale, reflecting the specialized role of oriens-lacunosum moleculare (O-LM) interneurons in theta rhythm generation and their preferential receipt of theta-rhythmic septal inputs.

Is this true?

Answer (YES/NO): NO